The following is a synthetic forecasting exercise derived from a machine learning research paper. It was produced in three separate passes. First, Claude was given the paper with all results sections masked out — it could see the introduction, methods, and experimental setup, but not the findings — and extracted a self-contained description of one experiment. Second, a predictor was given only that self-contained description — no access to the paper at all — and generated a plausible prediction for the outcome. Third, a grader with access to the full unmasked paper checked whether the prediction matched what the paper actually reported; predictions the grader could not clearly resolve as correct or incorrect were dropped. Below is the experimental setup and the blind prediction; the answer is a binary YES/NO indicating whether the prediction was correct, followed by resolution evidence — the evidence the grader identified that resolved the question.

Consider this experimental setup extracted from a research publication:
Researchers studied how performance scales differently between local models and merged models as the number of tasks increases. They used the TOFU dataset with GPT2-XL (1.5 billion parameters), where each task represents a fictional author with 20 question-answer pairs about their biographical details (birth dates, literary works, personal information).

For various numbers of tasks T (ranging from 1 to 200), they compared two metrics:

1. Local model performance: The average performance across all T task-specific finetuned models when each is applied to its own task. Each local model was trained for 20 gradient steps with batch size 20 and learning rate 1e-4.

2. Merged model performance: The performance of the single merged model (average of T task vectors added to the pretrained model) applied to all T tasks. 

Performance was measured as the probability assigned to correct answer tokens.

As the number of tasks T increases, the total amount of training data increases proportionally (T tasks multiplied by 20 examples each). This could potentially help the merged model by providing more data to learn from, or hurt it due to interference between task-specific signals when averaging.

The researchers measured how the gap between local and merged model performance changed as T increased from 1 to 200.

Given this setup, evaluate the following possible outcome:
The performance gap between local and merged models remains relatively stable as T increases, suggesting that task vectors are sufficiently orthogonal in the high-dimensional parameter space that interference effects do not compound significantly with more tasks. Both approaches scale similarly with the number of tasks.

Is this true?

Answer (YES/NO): NO